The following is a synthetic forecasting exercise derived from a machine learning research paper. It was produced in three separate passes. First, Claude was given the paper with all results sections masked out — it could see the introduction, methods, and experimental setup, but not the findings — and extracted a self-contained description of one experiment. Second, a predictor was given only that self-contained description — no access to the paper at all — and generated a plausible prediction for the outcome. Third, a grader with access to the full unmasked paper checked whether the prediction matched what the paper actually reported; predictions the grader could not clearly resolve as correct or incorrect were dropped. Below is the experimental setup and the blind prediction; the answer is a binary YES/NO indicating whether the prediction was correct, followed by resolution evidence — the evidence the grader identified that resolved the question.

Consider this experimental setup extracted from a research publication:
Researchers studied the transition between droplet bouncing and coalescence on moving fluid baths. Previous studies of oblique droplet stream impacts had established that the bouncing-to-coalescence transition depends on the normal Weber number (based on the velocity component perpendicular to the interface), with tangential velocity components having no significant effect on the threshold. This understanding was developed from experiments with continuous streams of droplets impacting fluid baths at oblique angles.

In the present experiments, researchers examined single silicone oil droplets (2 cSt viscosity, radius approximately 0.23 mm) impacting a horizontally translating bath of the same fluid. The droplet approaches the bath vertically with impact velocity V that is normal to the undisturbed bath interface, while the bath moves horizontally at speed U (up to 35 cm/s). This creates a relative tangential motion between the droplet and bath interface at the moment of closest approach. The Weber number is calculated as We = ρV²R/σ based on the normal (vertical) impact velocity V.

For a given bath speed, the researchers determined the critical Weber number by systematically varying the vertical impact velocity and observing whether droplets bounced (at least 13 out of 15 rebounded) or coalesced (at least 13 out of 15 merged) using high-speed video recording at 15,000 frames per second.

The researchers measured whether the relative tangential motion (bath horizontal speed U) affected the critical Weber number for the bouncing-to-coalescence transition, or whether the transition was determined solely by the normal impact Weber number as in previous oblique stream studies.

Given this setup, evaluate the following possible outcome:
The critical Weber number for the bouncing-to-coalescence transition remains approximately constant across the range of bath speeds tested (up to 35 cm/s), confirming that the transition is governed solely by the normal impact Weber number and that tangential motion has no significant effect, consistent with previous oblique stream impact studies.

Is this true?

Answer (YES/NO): NO